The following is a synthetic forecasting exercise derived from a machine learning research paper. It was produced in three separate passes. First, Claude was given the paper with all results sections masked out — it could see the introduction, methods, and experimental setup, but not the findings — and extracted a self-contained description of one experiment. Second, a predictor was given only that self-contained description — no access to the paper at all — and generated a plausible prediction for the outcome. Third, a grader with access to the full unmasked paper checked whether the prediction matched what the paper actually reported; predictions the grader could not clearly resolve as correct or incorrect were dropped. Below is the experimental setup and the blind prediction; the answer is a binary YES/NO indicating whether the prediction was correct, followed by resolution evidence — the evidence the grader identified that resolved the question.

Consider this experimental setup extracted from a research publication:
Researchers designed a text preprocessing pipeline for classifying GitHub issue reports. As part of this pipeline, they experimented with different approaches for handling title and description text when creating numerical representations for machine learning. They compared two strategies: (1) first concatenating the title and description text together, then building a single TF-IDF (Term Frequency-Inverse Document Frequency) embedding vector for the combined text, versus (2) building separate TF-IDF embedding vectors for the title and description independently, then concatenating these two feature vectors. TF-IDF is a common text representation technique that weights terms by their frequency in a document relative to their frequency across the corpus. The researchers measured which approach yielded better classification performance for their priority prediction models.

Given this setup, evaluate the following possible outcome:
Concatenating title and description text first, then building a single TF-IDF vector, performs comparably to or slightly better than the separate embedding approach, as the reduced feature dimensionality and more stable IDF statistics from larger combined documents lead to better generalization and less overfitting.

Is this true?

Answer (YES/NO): NO